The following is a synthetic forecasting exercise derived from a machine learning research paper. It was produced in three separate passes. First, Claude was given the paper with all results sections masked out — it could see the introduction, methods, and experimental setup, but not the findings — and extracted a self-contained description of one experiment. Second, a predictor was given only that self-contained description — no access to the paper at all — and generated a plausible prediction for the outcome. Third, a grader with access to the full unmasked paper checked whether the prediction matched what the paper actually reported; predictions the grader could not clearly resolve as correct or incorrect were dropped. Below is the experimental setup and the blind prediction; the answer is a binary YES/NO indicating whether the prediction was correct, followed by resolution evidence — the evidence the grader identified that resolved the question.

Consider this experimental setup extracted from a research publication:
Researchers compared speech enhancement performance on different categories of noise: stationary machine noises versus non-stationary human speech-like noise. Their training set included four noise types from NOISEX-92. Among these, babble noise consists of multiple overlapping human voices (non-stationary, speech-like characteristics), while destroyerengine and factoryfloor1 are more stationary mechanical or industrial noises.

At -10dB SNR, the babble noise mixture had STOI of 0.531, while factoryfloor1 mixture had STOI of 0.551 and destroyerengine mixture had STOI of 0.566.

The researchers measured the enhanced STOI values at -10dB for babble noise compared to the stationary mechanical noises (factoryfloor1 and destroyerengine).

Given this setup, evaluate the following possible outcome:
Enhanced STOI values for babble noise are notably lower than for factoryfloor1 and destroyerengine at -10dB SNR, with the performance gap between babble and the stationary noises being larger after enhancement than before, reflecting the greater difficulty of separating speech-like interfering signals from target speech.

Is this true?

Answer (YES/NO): NO